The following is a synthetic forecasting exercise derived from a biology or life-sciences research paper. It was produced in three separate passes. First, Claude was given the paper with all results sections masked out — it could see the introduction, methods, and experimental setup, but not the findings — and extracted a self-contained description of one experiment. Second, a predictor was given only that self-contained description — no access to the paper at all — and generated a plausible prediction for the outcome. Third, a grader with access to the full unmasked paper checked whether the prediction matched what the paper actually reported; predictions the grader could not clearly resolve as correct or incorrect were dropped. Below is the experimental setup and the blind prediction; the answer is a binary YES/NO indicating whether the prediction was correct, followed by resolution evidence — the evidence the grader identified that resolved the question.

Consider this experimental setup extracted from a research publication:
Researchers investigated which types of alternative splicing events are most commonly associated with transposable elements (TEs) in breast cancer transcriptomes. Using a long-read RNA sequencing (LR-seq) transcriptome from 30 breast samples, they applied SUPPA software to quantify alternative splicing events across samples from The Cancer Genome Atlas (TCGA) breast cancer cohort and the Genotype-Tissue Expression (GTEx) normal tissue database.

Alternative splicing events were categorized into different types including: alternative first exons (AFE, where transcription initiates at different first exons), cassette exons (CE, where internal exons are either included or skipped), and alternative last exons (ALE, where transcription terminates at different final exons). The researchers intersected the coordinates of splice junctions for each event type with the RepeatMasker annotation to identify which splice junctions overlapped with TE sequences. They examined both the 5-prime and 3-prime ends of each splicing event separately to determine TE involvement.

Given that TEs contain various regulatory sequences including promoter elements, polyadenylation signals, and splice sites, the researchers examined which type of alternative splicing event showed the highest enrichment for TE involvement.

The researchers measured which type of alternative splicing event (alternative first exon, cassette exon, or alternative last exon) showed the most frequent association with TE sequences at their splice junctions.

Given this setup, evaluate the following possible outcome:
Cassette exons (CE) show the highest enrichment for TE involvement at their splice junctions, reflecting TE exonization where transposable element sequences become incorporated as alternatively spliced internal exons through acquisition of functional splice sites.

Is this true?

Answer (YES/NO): YES